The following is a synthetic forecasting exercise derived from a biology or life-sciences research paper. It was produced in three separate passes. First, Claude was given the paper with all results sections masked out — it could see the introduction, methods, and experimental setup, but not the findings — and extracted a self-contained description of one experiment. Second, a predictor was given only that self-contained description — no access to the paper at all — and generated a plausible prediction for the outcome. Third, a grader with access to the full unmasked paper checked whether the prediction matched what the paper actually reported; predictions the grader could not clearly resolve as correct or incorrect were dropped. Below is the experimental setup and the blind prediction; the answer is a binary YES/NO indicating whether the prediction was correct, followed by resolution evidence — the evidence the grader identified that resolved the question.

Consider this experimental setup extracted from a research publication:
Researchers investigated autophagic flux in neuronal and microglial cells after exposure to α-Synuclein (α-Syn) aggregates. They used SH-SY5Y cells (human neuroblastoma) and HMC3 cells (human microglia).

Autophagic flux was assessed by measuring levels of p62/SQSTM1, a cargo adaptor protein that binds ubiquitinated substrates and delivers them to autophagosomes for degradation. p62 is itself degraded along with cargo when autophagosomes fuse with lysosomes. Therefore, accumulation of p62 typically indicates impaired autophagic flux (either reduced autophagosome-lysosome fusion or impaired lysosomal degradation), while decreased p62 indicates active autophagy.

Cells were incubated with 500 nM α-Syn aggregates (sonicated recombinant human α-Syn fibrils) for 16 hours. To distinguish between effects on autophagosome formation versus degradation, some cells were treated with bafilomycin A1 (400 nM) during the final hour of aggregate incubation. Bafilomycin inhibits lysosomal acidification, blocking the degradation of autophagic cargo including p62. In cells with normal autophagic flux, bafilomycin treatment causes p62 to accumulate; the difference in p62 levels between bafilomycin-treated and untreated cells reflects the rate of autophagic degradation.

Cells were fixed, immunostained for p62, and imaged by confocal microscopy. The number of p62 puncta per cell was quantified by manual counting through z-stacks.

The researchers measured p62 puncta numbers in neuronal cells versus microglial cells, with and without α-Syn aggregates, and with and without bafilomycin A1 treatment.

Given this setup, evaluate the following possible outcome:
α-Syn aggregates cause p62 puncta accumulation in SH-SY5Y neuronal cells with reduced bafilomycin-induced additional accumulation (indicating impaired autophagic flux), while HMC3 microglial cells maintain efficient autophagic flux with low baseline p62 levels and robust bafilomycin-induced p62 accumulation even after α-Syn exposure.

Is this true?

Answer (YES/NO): NO